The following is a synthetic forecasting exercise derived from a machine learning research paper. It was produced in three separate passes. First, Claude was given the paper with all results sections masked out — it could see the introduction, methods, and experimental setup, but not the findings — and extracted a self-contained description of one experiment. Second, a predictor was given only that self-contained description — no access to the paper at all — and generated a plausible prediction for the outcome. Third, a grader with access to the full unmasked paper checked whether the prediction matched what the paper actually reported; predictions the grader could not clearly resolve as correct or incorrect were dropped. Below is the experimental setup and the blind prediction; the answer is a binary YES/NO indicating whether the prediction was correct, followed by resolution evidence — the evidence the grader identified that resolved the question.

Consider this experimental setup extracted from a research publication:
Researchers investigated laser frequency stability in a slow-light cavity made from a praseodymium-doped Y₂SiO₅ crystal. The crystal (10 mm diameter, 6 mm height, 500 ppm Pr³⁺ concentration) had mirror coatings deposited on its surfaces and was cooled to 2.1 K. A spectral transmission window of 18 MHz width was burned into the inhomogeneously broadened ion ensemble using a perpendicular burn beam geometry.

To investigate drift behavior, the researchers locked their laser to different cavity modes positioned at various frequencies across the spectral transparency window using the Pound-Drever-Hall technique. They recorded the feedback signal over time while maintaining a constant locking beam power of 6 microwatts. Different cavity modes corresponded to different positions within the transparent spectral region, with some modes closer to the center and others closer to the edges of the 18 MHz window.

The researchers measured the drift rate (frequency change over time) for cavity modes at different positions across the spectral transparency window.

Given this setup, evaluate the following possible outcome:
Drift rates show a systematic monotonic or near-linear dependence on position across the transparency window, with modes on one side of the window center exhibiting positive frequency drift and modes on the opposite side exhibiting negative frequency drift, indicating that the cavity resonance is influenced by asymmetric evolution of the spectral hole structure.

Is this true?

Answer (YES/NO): NO